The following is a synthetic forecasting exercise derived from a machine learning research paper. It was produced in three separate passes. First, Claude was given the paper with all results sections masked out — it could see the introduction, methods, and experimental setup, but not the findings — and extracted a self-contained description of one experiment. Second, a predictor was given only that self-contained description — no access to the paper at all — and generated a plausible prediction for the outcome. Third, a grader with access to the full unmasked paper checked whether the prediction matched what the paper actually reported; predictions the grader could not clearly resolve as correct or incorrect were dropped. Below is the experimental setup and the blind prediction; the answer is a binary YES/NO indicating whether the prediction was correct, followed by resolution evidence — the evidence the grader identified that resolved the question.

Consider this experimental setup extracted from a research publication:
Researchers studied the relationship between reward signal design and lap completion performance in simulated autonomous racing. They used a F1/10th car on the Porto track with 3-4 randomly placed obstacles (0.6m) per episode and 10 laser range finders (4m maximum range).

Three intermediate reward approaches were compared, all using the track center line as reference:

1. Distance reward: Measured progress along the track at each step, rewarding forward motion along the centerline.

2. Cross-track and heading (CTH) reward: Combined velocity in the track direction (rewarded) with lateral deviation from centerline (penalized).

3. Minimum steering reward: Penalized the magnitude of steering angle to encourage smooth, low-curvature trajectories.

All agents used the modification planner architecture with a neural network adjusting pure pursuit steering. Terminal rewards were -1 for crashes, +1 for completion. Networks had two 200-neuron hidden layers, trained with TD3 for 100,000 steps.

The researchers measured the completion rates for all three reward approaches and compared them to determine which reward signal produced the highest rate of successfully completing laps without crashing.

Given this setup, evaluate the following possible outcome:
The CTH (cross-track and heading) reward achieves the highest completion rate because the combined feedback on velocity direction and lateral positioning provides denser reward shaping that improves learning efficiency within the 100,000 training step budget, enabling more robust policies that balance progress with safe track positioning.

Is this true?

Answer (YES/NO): YES